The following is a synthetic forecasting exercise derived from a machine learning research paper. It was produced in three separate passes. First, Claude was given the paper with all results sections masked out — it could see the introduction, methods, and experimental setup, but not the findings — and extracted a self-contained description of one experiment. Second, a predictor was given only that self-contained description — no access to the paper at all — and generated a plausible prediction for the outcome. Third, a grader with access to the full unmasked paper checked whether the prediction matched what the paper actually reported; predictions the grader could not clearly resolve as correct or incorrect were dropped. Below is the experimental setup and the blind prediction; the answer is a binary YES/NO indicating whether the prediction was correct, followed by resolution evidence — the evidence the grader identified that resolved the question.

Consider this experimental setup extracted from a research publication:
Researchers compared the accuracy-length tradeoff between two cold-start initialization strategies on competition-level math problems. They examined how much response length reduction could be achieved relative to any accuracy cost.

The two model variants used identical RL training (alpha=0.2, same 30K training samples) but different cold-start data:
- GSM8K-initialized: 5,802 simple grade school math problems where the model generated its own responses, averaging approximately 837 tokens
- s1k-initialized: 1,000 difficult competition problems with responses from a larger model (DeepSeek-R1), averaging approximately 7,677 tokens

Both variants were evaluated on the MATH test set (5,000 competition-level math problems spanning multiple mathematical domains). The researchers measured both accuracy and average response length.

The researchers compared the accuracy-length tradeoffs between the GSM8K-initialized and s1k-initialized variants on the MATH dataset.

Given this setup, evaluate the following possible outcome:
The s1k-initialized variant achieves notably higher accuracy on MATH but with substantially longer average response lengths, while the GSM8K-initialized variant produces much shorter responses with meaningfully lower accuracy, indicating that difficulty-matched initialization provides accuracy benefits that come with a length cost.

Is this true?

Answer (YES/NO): YES